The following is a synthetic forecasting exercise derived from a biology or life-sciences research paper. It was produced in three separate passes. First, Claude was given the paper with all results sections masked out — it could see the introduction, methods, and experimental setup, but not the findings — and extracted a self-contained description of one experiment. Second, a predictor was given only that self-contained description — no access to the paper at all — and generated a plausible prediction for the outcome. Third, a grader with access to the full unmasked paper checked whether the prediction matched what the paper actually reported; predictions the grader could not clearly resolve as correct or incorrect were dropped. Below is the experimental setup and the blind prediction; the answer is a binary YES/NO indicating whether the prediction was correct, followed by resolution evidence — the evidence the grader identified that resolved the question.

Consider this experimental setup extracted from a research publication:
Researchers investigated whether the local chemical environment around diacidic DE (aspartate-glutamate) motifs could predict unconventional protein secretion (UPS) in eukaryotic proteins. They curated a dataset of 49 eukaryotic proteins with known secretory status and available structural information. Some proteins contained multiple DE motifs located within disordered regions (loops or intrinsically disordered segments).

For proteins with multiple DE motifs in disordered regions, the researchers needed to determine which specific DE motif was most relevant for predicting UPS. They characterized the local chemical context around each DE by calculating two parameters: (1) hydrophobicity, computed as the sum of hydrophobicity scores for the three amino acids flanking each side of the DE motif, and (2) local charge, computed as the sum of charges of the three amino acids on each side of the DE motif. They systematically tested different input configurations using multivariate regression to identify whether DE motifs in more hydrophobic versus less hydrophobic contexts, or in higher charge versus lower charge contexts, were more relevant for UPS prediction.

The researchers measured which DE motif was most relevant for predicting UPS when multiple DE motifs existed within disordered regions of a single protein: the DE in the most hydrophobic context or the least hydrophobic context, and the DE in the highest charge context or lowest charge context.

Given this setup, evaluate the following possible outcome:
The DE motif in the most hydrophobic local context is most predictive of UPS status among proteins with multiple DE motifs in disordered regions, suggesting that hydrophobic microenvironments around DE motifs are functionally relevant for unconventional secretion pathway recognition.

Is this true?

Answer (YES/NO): YES